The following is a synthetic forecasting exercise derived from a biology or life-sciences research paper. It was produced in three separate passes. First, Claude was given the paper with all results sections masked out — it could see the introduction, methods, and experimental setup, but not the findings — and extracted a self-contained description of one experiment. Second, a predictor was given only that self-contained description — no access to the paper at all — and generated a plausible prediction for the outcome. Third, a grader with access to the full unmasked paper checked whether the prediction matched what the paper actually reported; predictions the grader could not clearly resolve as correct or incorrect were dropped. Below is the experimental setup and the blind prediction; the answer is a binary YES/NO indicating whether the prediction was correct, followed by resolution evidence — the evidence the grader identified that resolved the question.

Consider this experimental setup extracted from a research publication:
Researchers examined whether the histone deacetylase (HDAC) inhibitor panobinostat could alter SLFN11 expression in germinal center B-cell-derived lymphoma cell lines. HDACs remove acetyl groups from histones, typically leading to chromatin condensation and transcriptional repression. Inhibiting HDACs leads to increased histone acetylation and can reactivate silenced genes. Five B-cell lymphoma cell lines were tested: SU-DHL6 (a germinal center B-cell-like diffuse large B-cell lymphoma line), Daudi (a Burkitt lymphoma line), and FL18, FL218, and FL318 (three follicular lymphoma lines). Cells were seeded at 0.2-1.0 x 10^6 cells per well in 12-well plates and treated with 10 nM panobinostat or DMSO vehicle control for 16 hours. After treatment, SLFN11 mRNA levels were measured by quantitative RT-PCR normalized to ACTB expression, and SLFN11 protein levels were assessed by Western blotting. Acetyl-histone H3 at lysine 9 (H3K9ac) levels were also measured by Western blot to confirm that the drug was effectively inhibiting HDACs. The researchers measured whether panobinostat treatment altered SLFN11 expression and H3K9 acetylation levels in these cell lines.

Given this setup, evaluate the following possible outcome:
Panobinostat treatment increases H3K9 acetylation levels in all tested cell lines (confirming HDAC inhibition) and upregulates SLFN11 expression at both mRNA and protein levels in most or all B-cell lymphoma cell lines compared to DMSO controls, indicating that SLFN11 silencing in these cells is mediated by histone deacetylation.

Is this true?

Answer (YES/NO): NO